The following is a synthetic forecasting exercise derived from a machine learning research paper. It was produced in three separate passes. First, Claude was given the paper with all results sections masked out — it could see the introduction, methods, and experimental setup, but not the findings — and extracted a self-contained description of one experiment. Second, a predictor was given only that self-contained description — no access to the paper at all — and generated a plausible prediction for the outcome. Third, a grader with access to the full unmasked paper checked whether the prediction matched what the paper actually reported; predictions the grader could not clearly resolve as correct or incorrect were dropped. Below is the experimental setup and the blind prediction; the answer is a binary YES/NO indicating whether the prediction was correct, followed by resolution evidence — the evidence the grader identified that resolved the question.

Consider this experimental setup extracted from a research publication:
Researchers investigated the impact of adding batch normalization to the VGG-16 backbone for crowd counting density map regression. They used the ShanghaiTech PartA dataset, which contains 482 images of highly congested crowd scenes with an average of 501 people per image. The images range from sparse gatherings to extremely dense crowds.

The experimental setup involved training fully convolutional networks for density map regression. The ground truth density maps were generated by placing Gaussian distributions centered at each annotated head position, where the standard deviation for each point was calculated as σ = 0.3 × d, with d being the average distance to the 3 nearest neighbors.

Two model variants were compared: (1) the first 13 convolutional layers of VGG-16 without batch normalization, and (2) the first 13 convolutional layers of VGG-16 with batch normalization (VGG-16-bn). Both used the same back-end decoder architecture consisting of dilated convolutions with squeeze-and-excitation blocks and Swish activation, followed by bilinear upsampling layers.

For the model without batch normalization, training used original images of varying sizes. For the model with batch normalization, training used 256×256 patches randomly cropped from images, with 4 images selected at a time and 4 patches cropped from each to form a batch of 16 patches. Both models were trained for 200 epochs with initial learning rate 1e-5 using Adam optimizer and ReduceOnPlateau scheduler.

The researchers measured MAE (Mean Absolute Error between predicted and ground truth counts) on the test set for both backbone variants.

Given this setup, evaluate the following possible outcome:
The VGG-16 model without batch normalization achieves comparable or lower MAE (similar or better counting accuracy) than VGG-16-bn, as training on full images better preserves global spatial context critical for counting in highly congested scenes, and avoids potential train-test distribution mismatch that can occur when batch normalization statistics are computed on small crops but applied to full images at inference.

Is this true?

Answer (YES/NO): YES